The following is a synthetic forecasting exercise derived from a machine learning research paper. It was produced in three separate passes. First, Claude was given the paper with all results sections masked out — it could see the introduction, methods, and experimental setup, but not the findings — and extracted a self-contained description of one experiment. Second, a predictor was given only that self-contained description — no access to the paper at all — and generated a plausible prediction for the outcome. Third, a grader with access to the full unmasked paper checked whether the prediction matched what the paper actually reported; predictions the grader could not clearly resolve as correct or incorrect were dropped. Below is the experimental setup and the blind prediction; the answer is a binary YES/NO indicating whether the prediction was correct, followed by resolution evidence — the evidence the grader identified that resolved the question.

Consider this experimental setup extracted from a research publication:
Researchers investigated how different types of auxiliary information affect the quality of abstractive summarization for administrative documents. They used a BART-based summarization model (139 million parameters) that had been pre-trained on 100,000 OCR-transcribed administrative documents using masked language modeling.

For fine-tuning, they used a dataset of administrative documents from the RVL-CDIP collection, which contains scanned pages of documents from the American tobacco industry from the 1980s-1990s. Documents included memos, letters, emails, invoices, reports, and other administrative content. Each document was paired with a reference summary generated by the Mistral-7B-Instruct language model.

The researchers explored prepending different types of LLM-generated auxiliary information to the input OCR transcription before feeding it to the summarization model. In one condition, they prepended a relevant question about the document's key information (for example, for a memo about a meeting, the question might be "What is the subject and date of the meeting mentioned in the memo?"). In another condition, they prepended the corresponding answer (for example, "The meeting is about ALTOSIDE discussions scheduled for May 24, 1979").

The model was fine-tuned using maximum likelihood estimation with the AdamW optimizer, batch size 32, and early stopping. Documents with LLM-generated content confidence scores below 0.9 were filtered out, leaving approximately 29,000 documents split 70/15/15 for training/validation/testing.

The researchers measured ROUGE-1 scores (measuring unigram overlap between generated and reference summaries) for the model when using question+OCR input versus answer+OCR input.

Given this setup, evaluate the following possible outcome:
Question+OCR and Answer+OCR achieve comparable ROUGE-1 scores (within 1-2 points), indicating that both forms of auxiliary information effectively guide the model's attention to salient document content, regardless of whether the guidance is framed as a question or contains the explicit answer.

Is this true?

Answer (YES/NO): YES